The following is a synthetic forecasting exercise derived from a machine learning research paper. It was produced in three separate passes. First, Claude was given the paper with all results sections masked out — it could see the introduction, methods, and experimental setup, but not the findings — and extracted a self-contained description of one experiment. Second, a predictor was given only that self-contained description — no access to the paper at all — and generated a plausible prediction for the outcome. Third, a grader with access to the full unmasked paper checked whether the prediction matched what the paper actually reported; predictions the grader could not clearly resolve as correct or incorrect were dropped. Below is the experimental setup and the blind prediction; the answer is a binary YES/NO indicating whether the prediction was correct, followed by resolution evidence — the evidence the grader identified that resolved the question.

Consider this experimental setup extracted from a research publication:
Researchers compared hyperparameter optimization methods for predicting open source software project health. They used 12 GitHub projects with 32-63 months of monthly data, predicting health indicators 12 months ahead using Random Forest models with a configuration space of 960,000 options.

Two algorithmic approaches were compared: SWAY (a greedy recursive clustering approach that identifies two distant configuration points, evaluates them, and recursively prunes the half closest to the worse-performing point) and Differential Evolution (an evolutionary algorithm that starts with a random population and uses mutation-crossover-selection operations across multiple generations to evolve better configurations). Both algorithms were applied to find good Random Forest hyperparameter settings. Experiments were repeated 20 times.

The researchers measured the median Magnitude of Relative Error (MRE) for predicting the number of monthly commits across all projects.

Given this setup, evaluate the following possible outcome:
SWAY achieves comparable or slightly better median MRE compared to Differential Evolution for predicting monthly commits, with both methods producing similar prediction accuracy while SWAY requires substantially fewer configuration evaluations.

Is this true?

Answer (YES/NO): NO